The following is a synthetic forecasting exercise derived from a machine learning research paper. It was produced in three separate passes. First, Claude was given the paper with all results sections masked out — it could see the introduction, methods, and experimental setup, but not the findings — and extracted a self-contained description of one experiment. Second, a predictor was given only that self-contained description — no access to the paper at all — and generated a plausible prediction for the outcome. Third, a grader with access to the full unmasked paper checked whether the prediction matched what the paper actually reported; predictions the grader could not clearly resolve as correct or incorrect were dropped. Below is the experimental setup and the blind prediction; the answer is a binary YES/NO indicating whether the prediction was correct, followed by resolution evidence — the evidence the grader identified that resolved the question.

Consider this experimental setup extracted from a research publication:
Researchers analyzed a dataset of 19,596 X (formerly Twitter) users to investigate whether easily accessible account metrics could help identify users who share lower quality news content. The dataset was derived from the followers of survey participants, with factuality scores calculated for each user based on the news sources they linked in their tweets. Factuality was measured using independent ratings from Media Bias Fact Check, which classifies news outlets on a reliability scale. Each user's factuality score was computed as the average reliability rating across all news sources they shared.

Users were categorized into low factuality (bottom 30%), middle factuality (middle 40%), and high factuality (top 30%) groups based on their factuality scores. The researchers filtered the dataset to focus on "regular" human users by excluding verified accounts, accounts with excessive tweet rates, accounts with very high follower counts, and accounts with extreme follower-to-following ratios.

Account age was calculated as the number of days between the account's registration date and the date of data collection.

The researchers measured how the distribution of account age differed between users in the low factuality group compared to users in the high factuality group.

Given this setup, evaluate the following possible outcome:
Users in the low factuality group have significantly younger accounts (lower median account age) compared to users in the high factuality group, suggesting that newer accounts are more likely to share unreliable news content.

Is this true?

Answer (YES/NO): YES